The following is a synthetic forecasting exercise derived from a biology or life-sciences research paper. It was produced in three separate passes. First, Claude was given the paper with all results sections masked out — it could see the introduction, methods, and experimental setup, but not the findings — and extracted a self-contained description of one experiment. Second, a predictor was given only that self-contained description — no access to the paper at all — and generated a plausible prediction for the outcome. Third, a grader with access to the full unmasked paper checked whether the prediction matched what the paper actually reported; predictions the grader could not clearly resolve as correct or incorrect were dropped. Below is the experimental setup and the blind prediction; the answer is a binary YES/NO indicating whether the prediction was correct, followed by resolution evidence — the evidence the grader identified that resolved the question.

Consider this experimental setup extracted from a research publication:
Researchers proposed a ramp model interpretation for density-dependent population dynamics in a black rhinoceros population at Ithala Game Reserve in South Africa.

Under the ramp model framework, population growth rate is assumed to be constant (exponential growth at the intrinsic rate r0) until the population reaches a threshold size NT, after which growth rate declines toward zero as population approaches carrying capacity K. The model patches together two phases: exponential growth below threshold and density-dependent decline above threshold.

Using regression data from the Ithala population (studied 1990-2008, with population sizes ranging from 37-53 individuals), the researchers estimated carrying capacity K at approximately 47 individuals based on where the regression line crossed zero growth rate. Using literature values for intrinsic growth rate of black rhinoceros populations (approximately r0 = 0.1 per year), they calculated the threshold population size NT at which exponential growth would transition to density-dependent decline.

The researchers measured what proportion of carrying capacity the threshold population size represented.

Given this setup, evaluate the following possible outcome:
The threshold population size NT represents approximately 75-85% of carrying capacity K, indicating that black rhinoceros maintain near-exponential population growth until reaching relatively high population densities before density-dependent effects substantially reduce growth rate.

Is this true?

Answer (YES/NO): NO